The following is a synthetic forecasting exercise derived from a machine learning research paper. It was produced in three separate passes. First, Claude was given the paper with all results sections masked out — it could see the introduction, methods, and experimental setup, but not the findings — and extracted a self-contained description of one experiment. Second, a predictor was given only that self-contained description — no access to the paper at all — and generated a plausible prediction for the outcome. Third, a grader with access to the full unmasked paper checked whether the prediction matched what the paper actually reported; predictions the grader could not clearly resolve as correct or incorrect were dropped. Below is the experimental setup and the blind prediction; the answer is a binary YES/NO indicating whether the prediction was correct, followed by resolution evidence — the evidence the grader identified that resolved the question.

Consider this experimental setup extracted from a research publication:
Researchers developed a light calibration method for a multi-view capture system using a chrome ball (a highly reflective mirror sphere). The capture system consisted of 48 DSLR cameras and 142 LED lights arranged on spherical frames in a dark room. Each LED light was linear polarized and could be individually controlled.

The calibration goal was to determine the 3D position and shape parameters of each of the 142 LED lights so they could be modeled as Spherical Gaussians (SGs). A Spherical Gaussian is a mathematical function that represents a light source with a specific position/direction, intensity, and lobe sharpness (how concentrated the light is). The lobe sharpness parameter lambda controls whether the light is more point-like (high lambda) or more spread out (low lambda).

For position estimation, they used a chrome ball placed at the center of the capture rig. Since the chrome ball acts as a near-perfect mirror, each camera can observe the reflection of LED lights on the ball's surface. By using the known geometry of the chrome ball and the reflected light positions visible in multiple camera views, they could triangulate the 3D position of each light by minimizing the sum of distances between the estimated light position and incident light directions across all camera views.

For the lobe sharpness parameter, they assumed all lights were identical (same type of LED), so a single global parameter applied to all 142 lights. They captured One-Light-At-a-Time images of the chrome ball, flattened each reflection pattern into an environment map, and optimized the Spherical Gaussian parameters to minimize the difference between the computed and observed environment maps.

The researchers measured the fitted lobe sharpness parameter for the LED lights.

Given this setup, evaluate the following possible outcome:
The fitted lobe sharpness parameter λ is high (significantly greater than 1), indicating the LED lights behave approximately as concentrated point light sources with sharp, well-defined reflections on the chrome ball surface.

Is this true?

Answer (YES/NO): YES